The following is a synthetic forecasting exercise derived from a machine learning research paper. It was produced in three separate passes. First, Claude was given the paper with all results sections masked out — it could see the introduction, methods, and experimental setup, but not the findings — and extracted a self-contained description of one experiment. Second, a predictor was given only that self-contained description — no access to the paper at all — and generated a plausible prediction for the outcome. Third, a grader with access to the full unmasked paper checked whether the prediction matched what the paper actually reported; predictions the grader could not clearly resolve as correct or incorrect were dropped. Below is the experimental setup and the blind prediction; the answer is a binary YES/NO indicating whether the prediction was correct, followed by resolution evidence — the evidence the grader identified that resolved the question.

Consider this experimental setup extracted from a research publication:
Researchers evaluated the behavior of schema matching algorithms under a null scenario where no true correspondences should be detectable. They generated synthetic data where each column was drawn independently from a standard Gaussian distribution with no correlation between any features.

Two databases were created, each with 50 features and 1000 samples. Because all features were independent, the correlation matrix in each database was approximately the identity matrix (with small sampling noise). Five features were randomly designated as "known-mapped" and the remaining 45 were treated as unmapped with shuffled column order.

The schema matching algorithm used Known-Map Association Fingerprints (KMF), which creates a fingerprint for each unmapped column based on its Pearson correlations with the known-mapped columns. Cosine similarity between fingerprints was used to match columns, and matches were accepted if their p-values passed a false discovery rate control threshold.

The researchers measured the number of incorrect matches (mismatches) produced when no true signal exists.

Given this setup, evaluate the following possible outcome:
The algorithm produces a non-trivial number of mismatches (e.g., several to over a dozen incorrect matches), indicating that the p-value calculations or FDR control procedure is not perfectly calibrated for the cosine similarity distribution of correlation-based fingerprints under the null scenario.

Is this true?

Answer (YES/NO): NO